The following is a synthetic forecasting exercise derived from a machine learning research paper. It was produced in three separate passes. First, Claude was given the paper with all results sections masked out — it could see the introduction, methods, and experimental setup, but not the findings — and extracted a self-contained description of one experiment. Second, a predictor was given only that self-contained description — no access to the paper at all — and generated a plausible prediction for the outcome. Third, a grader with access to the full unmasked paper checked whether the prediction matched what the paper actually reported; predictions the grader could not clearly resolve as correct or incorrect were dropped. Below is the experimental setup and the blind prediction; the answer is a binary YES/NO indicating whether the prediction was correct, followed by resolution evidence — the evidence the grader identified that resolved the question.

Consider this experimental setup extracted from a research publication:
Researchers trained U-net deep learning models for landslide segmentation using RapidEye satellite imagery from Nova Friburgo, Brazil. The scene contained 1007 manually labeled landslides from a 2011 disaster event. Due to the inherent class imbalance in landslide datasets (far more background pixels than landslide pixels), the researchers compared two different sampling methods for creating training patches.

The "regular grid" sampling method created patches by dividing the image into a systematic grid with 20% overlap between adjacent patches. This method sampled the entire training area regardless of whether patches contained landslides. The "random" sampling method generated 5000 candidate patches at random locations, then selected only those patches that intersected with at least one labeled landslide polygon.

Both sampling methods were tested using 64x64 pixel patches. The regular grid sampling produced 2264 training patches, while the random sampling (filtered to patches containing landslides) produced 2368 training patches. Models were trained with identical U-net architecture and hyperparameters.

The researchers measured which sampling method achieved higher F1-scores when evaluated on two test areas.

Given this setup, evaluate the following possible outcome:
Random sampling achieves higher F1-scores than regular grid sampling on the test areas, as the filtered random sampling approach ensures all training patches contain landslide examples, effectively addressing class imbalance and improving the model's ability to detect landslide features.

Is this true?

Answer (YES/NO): YES